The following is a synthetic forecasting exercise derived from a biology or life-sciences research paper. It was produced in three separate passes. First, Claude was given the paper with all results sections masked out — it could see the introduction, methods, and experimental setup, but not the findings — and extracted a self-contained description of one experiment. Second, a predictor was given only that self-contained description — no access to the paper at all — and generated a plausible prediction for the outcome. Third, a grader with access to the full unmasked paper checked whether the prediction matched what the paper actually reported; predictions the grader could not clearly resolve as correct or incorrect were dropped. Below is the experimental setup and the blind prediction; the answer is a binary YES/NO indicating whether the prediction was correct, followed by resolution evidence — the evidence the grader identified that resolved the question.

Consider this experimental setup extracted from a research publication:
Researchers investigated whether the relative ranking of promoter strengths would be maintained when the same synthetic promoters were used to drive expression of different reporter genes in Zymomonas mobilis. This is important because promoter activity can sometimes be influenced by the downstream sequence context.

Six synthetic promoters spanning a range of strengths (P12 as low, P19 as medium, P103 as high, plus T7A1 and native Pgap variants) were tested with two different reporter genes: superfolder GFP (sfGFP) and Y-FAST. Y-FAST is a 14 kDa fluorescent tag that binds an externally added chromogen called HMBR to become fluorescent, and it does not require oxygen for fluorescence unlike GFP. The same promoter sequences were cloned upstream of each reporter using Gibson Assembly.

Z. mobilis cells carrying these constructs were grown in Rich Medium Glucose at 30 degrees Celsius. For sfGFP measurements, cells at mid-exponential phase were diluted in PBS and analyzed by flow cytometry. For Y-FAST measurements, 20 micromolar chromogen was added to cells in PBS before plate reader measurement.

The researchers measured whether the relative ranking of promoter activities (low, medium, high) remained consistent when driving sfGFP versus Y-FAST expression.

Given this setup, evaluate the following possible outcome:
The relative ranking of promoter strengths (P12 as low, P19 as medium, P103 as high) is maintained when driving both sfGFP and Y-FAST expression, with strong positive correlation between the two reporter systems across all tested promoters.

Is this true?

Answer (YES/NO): YES